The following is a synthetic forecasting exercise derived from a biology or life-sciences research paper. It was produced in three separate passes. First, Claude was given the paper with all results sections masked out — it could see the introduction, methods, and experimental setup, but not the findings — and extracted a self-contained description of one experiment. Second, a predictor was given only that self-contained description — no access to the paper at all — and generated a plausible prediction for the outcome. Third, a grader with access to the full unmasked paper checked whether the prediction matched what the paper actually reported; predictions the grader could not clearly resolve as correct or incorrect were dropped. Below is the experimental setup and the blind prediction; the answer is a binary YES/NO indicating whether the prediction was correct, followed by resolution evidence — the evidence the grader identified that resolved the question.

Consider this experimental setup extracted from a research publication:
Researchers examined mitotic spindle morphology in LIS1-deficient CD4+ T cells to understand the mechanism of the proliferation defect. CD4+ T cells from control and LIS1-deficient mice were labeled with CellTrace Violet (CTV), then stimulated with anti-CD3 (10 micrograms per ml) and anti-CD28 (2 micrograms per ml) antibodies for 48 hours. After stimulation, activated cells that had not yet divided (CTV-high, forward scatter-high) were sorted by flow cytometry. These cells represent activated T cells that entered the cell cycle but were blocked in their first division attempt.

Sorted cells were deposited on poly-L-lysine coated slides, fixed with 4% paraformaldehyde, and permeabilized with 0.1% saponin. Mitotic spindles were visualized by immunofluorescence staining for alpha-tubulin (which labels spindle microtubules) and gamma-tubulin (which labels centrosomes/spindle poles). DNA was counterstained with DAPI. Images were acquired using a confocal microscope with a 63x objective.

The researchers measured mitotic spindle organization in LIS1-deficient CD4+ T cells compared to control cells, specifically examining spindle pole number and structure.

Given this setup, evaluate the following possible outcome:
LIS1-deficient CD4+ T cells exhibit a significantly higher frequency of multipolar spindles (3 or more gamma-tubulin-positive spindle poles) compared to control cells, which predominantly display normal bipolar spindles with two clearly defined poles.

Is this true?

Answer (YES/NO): YES